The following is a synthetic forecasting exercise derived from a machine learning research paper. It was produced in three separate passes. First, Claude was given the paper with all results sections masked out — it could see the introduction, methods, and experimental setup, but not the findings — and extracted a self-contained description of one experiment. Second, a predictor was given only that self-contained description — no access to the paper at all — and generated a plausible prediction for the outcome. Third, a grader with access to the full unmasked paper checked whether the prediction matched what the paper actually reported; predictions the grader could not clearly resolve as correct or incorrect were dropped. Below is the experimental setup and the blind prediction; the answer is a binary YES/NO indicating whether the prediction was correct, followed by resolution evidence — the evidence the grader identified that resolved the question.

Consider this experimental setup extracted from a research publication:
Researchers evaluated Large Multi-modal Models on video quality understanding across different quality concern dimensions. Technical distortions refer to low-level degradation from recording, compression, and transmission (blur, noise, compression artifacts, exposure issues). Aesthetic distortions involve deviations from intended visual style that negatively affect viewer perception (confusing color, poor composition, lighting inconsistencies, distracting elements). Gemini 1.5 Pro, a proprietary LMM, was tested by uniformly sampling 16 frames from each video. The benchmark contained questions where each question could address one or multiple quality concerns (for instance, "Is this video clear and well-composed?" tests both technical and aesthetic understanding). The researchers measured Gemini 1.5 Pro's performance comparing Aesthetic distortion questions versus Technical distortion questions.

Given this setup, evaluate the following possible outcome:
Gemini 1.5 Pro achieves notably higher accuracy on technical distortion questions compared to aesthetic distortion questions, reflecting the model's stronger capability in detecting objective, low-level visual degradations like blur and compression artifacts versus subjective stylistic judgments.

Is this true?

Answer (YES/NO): NO